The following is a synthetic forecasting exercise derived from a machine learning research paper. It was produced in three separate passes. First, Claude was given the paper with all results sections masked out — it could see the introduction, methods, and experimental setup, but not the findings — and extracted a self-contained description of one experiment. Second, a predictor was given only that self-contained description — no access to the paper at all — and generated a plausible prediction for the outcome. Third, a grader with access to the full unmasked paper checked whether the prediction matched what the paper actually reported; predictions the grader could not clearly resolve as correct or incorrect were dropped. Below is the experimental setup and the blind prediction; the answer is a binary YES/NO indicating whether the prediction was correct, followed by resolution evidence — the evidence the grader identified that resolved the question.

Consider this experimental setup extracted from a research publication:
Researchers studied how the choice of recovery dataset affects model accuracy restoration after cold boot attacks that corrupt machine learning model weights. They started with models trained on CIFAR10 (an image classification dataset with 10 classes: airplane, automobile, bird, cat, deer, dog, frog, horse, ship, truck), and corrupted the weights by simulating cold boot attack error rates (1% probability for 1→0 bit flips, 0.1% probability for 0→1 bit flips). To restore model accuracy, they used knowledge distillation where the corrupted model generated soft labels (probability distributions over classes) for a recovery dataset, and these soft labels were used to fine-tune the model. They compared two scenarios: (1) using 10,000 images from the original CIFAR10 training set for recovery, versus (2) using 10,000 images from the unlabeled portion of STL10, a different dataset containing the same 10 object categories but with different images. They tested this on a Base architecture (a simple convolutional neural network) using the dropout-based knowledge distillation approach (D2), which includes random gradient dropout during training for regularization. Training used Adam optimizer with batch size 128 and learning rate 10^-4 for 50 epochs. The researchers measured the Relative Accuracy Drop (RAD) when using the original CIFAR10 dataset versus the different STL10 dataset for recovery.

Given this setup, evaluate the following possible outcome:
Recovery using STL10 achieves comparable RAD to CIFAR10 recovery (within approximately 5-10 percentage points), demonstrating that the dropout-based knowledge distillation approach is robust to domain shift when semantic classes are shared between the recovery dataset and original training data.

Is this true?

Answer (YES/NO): NO